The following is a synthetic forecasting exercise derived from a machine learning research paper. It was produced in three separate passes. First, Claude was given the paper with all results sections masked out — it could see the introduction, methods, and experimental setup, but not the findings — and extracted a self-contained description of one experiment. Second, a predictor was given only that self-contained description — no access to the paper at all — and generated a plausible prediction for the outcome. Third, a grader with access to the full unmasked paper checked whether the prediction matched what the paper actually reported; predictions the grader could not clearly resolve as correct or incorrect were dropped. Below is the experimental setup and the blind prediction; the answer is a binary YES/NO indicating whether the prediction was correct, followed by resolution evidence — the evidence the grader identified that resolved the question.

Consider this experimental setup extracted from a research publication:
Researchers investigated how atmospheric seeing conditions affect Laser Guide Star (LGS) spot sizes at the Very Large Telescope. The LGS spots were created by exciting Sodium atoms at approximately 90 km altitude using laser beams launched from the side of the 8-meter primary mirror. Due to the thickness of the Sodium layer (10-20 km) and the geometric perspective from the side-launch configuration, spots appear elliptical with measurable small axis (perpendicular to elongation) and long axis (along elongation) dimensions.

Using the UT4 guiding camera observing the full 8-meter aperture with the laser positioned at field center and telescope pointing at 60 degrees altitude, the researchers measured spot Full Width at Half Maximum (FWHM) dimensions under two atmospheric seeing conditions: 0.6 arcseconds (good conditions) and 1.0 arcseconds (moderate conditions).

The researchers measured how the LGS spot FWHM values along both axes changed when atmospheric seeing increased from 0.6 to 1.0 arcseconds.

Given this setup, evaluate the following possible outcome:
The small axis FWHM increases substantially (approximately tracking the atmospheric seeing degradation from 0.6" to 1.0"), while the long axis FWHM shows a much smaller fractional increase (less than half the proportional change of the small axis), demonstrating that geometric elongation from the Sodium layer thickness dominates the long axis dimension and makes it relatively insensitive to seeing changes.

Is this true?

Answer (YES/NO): NO